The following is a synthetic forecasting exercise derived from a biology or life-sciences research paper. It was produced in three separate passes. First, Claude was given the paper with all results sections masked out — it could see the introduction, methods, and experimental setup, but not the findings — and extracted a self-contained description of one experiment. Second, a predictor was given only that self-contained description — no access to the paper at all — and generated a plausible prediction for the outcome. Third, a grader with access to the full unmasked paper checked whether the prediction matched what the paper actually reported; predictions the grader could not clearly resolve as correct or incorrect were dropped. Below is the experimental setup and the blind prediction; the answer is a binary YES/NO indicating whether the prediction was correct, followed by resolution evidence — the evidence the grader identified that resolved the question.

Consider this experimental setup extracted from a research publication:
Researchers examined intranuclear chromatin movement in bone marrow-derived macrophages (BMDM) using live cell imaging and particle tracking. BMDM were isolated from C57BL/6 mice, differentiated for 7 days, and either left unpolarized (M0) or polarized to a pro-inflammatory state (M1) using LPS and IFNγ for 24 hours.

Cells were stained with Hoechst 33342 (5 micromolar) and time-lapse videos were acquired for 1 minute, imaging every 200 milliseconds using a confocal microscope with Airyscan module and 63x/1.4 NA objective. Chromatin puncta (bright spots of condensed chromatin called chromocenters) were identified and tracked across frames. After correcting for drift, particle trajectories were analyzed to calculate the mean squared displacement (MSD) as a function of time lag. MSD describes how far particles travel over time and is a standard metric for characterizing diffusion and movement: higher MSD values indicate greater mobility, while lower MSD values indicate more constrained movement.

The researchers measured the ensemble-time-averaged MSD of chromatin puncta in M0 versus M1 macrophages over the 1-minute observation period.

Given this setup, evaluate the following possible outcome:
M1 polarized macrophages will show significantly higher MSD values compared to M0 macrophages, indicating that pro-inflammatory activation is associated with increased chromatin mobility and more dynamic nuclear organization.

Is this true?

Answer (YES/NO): NO